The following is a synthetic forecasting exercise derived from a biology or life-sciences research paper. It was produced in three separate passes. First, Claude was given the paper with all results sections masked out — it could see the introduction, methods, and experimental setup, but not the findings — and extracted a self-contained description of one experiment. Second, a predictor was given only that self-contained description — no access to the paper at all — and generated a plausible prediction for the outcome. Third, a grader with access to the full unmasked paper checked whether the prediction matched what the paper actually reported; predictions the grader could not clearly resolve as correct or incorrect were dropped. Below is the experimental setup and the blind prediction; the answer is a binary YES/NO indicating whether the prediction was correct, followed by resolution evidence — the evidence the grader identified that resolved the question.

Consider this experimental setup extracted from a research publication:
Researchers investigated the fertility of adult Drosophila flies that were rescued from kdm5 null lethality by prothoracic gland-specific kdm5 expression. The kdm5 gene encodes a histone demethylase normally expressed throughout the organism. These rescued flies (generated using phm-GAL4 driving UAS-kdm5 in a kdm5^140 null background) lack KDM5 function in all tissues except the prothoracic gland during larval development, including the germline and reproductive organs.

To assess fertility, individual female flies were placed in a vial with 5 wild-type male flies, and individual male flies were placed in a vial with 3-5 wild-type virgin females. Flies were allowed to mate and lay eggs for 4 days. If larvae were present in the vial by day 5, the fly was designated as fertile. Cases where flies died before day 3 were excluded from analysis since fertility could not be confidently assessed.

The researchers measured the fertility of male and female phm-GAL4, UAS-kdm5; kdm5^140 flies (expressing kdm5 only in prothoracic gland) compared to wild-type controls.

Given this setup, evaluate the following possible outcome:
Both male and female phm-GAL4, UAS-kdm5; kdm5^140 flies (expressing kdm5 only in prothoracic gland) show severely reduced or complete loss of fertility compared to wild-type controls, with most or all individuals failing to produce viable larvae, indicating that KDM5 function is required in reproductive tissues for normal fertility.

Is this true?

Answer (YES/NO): YES